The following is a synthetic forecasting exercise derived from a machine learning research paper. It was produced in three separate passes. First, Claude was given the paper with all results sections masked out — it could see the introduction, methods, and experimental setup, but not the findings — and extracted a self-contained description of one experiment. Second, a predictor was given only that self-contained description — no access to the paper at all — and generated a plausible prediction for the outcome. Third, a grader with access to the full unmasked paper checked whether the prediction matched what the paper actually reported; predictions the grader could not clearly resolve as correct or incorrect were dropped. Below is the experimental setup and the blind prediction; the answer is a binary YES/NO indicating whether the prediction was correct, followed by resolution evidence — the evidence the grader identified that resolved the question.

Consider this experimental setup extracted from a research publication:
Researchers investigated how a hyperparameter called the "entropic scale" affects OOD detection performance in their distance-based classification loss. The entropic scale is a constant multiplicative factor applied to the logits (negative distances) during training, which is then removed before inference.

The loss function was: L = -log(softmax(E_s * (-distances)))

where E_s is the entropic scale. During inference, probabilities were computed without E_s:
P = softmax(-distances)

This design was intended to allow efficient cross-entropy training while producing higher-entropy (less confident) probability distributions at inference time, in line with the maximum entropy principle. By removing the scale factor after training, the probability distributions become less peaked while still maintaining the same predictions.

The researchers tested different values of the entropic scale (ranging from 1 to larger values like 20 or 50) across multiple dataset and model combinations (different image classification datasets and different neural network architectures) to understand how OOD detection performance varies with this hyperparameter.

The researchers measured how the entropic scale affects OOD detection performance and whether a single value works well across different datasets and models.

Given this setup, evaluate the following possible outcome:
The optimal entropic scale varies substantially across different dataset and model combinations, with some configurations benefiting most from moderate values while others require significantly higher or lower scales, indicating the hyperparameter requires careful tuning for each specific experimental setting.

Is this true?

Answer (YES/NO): NO